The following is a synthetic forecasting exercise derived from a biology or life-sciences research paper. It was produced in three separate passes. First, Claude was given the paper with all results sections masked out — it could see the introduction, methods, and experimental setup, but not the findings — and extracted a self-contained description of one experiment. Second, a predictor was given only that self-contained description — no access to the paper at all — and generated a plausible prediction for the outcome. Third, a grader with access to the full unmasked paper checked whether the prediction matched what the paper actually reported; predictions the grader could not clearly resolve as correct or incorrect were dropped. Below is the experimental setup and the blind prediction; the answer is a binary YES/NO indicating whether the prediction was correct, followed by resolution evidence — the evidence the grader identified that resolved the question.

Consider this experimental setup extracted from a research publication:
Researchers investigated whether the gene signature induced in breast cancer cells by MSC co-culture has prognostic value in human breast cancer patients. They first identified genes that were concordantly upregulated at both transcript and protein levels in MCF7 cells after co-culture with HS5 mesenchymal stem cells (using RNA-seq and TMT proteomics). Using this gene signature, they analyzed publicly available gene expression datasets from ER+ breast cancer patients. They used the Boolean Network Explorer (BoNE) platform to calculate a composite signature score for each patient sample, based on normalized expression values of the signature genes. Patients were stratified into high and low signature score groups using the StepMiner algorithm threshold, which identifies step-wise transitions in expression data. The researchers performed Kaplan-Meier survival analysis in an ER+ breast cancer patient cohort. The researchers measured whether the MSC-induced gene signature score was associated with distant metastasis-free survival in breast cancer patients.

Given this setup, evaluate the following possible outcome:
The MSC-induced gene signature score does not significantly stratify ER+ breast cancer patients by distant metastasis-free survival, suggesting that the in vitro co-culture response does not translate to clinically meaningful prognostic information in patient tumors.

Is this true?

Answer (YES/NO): NO